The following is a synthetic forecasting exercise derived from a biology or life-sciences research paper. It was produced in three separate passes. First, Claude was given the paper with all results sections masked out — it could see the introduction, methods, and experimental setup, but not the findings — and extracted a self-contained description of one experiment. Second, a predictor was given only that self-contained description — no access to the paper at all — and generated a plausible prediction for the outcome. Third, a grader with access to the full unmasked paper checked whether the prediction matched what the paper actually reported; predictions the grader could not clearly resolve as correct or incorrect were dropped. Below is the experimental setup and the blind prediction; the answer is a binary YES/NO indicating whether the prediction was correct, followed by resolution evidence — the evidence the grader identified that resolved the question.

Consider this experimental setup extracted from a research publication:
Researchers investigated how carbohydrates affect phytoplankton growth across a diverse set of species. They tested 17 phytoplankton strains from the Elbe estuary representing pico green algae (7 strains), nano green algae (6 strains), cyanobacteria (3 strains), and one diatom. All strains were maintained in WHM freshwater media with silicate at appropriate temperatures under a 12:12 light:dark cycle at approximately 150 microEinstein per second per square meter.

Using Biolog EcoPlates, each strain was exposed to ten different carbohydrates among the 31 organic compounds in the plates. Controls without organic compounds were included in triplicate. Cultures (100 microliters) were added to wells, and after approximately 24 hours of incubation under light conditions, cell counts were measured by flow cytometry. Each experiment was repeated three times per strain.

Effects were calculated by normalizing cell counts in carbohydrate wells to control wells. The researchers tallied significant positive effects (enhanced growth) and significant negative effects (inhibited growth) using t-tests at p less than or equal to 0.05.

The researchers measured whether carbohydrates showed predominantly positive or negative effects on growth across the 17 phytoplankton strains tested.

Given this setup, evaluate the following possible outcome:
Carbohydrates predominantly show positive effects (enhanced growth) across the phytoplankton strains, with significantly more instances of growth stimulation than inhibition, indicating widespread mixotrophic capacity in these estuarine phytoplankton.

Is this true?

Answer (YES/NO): YES